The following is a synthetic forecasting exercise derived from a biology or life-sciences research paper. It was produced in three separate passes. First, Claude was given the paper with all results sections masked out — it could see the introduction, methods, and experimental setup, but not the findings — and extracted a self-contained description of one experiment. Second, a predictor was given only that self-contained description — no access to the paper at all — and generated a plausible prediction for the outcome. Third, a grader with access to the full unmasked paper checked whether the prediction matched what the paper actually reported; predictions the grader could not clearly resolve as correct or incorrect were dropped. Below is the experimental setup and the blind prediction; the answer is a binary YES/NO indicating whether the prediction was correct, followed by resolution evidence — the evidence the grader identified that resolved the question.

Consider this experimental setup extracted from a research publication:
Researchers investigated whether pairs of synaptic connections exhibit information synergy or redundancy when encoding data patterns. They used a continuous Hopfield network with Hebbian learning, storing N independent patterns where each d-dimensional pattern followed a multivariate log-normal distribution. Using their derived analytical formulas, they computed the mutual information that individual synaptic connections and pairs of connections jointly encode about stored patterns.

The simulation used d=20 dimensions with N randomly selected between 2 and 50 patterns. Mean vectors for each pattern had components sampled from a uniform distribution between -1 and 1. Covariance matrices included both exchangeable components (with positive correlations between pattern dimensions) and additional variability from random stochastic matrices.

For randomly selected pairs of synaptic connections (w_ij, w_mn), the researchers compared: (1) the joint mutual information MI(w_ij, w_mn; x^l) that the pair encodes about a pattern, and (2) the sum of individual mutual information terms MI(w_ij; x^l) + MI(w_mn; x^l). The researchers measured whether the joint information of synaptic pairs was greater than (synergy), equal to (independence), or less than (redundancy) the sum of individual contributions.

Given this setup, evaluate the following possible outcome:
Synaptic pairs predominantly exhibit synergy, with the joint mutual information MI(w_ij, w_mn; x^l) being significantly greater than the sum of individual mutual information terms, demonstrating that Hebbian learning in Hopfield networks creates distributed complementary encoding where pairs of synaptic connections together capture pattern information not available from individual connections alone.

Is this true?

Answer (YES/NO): YES